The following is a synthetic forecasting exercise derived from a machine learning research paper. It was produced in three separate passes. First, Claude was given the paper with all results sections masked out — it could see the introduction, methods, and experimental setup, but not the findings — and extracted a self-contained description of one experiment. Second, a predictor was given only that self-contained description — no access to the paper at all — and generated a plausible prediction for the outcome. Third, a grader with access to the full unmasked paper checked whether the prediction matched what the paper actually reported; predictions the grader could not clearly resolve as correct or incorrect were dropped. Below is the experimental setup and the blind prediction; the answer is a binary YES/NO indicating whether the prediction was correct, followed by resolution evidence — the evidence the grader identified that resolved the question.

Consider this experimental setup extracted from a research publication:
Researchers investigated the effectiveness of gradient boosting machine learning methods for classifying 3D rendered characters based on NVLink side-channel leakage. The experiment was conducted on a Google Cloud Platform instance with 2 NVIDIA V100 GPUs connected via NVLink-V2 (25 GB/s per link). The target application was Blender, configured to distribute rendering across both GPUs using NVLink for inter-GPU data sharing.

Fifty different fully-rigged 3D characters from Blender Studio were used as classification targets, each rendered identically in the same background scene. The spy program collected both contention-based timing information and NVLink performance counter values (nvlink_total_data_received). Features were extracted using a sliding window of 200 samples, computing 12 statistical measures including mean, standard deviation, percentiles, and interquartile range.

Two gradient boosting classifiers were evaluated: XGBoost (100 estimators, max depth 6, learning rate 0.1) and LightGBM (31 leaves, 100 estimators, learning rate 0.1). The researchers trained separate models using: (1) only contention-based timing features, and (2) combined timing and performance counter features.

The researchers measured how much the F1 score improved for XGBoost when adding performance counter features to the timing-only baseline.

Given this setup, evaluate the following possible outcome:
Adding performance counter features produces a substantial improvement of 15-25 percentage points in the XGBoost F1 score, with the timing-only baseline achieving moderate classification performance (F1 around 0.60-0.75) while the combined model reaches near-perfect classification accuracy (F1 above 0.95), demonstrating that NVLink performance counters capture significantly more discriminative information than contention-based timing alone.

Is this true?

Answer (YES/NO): NO